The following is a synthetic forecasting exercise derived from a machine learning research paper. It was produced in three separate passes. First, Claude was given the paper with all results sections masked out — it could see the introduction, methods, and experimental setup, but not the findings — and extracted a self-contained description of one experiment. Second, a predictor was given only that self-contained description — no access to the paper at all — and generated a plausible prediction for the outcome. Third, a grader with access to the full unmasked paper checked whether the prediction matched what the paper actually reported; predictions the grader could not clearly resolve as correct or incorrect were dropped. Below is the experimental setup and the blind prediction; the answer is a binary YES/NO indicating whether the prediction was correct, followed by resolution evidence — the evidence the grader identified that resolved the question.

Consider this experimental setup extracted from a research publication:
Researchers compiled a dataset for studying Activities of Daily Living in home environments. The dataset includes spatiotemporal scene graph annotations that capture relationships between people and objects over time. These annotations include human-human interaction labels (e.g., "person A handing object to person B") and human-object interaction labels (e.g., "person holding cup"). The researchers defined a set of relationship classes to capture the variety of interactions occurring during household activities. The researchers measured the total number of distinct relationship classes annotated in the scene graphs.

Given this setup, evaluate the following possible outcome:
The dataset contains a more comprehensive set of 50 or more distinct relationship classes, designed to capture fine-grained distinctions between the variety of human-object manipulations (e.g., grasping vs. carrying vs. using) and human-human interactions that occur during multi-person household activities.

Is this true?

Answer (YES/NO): NO